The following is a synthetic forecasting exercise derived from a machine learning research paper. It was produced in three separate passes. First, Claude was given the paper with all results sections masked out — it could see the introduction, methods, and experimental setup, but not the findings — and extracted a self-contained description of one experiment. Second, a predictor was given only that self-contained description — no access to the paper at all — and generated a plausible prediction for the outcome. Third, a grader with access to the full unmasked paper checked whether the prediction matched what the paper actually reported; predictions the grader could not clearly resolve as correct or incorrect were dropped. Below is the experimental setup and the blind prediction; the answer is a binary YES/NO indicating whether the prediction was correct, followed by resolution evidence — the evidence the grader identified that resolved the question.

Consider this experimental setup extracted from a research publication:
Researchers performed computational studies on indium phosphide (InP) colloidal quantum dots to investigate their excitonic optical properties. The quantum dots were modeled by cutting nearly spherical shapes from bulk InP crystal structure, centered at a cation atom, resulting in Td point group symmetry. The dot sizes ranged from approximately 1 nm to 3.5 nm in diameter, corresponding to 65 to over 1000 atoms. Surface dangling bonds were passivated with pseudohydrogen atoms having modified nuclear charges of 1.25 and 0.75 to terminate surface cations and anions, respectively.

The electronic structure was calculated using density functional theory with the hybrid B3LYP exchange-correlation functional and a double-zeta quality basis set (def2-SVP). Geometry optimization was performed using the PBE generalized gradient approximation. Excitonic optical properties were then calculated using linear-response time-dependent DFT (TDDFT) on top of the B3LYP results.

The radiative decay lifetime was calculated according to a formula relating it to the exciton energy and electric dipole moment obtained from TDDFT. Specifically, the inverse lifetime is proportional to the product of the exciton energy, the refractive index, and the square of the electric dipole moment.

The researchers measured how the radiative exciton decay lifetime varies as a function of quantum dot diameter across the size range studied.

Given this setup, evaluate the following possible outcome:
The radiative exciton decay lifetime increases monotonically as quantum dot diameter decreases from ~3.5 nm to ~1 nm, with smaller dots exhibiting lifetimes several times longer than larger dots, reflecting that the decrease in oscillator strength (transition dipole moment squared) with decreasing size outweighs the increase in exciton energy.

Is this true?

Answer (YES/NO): NO